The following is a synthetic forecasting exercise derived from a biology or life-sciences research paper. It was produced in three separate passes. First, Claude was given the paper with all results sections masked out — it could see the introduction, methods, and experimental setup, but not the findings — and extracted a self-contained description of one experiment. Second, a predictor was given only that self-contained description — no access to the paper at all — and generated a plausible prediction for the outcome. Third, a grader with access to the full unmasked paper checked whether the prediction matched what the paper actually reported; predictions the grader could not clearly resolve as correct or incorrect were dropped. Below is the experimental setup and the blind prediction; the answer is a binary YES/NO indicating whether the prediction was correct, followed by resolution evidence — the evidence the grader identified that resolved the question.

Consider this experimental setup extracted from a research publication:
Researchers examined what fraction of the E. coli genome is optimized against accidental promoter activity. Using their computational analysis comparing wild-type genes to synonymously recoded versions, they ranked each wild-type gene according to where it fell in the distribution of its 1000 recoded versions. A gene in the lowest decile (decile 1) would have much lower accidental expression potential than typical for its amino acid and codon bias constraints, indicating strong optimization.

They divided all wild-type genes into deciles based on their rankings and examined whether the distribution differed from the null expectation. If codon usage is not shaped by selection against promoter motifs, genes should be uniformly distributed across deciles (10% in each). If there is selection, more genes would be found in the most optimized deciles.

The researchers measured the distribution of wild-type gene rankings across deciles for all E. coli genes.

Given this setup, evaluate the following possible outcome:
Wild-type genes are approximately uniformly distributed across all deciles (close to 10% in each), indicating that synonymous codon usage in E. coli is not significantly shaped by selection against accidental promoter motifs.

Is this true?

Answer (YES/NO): NO